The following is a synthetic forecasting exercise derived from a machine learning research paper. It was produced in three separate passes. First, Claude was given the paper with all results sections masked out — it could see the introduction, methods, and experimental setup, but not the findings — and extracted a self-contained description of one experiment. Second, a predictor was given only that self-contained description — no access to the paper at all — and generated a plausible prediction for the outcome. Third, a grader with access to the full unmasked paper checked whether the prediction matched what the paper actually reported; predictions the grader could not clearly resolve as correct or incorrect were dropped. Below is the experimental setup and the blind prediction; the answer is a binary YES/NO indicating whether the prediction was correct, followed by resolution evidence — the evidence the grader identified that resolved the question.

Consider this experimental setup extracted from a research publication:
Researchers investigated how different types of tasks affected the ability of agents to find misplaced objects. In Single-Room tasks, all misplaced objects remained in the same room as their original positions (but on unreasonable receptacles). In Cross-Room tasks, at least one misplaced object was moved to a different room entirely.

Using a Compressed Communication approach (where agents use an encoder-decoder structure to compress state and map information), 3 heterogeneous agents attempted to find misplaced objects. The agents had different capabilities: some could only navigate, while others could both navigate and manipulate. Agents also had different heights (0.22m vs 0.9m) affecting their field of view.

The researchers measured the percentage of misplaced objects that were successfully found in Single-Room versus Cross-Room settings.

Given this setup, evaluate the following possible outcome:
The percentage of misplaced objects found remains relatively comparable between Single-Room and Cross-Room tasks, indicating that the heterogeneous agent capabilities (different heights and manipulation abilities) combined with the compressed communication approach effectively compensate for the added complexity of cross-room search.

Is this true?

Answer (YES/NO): YES